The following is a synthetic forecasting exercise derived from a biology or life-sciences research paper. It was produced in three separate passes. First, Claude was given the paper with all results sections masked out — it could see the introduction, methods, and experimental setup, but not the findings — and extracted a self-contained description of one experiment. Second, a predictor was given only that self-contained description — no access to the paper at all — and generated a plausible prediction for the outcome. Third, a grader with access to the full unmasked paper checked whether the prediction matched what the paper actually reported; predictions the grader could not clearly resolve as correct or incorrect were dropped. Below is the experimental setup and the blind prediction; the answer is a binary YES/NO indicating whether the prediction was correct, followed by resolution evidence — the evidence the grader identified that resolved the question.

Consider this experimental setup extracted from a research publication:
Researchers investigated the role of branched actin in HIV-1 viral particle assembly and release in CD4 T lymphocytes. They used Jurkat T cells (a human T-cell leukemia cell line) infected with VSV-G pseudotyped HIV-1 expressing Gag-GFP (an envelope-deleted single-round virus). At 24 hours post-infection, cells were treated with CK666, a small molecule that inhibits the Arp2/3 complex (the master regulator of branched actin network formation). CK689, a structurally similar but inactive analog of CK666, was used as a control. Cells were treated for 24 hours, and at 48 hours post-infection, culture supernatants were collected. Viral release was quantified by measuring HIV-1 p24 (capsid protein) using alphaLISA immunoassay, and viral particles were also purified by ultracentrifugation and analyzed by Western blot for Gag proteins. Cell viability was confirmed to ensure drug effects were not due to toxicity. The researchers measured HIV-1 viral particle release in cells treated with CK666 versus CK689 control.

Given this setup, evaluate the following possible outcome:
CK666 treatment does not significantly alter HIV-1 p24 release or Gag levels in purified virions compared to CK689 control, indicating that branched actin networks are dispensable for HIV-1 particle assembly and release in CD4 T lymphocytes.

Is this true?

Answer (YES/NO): NO